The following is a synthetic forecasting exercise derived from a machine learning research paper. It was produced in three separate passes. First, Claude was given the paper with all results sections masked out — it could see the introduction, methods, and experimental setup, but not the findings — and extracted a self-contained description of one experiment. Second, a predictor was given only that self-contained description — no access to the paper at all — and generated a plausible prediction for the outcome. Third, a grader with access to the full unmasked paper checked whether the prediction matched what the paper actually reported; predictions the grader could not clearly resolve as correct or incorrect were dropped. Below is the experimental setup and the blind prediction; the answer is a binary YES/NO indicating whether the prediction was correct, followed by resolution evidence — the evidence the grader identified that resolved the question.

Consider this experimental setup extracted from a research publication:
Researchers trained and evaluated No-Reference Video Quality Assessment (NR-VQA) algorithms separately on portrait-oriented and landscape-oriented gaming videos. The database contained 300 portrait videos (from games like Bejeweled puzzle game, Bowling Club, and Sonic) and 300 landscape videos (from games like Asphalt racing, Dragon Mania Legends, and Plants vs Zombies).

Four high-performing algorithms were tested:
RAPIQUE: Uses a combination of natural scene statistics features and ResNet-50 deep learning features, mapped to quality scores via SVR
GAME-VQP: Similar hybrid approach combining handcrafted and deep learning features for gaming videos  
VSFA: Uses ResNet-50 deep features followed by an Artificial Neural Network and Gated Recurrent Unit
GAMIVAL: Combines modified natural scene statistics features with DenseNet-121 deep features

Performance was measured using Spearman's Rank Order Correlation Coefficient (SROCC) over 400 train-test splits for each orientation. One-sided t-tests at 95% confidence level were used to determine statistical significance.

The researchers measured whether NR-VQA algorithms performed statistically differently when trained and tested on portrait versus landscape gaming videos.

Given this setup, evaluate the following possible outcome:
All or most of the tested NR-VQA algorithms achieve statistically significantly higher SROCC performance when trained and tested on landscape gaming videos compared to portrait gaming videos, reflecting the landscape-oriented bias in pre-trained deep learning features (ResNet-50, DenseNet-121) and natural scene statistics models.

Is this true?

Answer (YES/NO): YES